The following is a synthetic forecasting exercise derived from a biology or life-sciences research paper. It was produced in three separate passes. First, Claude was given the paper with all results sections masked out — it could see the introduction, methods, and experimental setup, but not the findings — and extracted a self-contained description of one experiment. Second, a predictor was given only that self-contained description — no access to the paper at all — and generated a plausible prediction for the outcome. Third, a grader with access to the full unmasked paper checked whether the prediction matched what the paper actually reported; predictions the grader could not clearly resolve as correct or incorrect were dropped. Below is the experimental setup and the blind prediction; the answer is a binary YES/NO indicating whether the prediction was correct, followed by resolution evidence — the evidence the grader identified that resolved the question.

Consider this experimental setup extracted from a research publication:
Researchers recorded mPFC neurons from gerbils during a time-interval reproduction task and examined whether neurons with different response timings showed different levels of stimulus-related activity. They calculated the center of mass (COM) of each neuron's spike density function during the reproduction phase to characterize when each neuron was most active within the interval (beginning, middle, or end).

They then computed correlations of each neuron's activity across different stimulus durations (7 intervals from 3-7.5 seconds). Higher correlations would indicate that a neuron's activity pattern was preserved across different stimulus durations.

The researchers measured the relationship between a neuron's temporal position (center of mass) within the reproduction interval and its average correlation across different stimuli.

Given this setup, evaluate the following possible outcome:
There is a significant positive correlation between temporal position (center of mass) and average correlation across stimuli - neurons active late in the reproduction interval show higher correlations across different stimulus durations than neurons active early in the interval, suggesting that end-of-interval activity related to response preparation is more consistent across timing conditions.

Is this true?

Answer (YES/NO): NO